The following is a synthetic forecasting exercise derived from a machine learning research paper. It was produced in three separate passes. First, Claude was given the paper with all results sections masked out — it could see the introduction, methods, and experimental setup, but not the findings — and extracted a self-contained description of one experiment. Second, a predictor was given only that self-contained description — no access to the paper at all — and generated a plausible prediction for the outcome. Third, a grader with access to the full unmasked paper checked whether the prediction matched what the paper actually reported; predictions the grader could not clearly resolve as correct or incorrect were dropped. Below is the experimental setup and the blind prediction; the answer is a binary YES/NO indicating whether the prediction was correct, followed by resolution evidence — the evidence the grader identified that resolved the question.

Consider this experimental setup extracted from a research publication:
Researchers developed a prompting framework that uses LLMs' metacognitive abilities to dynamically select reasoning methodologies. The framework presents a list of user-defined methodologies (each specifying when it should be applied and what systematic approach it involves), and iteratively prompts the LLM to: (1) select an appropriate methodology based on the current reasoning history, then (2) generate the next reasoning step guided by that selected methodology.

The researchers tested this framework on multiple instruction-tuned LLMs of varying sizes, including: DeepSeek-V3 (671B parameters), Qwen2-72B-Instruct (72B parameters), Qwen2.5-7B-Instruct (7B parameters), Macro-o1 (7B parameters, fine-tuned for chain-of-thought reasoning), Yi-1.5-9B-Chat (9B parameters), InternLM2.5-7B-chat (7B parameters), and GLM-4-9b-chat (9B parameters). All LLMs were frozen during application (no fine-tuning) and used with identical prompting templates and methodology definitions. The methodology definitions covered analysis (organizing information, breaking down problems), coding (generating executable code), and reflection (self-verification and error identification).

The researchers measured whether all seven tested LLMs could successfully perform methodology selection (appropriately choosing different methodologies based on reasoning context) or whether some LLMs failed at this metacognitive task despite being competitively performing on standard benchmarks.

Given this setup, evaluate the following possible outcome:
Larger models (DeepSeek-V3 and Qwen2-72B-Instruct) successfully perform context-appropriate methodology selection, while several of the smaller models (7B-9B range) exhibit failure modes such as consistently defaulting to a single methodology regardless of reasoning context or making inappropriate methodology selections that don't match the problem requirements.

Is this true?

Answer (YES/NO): YES